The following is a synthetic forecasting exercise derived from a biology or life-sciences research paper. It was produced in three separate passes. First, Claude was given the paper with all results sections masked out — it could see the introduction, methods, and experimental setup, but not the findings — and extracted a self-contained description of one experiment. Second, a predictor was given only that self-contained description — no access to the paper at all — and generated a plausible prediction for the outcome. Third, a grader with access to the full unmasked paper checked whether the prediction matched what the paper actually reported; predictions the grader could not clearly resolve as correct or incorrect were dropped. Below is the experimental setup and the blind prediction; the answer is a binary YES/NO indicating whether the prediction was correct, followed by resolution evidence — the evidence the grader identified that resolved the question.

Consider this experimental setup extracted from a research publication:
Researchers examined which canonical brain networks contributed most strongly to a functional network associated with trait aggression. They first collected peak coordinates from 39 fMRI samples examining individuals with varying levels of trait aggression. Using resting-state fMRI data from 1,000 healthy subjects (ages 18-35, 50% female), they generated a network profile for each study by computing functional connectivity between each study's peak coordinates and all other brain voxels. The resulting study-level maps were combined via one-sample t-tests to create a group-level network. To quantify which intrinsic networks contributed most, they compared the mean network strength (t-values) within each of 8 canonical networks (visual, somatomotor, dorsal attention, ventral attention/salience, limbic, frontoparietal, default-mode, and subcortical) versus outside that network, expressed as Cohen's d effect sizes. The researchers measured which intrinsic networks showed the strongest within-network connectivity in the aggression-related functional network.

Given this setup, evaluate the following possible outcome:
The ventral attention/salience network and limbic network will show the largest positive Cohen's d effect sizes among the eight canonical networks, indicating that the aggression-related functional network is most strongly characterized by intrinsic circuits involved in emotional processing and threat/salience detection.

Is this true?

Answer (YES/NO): NO